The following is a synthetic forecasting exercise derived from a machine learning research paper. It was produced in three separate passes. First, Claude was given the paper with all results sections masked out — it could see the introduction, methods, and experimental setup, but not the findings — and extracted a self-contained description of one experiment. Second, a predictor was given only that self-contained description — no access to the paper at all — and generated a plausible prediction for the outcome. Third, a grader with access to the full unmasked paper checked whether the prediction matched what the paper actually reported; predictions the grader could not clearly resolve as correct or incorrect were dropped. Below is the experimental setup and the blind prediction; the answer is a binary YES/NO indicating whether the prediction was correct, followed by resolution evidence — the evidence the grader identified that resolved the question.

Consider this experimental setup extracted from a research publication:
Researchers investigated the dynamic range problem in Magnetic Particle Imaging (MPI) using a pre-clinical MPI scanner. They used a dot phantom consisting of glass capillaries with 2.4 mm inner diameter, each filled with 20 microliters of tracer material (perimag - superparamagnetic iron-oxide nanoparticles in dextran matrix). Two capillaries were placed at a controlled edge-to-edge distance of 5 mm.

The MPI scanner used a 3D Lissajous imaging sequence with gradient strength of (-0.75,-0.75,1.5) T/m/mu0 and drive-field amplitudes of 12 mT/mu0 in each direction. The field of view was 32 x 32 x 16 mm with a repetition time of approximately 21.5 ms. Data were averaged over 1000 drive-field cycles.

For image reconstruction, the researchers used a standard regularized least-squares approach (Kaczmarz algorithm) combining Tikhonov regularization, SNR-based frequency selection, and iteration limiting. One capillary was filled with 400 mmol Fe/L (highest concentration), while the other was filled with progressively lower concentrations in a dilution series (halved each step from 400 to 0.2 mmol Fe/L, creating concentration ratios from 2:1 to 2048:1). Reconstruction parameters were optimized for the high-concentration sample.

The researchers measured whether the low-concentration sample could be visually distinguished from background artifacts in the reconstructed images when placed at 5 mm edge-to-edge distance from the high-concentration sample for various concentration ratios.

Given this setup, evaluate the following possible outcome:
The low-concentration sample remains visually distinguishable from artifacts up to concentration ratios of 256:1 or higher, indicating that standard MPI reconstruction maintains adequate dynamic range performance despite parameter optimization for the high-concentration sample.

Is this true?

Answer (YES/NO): NO